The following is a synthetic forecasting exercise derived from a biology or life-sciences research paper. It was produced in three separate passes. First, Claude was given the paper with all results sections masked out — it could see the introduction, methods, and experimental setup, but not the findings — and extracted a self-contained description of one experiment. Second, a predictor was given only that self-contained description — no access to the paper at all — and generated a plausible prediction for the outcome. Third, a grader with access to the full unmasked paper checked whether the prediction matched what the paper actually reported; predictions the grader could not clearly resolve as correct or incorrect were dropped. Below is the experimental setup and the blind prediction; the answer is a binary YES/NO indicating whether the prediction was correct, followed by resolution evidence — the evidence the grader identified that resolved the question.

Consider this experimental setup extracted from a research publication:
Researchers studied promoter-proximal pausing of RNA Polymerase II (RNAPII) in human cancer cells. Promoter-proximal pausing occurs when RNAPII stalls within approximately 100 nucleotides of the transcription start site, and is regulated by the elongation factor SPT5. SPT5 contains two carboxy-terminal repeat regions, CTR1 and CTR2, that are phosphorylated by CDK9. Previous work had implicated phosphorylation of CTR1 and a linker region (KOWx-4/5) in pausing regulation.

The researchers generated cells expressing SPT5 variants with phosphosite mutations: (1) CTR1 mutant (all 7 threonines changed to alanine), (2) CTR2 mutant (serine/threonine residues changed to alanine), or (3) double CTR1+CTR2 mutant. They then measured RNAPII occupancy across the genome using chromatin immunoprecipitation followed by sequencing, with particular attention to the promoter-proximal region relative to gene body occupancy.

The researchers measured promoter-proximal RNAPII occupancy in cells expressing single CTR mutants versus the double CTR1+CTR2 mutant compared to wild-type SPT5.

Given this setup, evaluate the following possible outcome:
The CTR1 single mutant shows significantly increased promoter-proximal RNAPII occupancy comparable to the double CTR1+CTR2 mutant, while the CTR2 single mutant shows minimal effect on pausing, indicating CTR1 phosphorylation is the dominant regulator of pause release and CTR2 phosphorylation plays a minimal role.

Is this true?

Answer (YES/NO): NO